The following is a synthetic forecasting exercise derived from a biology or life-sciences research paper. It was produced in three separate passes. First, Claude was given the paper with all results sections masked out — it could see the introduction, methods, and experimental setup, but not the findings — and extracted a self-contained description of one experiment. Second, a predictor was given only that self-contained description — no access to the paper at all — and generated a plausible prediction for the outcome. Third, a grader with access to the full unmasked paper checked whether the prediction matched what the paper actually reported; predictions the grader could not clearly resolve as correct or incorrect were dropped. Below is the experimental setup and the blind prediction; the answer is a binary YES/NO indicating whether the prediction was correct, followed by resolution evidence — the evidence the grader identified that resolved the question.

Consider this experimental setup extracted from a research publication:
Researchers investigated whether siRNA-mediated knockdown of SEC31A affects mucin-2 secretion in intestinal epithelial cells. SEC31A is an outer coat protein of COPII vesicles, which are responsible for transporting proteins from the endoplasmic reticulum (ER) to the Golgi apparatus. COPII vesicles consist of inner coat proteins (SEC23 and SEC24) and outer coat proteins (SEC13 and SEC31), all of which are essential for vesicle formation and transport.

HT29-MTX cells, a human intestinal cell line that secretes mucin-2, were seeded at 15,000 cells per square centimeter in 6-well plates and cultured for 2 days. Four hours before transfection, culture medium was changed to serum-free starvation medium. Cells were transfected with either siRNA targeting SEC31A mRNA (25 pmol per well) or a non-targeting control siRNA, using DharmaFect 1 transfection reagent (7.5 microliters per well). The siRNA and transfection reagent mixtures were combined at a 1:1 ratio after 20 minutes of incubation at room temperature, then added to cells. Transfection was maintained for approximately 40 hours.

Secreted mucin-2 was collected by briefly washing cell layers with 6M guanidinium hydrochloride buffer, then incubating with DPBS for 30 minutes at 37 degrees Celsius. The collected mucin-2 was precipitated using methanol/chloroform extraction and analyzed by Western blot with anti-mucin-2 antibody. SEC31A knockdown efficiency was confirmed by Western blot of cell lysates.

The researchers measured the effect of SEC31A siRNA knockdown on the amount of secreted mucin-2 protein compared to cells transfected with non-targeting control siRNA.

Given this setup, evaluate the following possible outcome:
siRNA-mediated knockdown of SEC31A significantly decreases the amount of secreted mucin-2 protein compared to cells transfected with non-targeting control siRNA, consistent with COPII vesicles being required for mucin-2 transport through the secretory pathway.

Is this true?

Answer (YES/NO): YES